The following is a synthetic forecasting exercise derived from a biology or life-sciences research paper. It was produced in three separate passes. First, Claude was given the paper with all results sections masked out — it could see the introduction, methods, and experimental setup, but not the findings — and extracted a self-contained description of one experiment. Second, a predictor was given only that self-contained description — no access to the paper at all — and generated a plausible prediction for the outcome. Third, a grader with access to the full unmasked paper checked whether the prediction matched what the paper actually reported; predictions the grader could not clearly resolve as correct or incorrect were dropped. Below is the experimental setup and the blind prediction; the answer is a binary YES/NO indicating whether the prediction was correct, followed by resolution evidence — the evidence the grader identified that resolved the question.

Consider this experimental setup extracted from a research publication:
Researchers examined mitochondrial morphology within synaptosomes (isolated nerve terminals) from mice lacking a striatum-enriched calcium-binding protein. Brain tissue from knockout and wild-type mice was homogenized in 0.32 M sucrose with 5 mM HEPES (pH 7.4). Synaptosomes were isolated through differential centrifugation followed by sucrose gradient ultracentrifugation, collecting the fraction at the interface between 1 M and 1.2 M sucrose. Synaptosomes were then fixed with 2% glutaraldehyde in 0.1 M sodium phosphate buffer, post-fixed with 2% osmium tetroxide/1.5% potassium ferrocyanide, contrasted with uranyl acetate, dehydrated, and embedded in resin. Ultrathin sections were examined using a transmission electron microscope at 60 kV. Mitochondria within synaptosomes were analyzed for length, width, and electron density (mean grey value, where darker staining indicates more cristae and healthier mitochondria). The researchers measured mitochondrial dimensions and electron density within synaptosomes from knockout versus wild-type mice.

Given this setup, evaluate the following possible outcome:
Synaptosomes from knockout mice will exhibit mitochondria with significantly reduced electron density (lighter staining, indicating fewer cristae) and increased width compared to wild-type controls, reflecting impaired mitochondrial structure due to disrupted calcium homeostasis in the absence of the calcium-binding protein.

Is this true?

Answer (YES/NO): NO